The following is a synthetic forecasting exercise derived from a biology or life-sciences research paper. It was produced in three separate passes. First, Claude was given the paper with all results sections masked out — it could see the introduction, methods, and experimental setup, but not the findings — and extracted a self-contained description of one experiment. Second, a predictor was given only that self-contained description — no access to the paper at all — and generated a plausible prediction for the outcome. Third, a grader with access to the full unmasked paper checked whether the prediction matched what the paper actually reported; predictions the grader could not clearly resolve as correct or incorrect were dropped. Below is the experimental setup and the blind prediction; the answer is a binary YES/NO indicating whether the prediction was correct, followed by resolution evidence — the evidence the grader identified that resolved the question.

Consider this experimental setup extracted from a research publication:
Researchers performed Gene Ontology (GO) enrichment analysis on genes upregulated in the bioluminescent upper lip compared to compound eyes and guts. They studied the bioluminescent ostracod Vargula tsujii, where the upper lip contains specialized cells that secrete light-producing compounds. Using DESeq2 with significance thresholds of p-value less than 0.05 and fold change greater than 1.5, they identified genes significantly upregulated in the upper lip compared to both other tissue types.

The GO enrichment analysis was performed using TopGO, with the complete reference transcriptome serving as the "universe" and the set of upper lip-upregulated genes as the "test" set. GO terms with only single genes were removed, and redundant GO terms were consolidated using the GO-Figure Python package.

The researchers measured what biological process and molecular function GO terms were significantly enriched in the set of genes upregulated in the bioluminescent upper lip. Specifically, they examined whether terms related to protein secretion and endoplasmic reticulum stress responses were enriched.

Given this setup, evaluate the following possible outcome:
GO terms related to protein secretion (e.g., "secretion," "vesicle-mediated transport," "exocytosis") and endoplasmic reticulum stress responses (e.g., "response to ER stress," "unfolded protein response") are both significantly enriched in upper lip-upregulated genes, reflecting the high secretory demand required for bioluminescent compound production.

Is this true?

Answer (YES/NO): YES